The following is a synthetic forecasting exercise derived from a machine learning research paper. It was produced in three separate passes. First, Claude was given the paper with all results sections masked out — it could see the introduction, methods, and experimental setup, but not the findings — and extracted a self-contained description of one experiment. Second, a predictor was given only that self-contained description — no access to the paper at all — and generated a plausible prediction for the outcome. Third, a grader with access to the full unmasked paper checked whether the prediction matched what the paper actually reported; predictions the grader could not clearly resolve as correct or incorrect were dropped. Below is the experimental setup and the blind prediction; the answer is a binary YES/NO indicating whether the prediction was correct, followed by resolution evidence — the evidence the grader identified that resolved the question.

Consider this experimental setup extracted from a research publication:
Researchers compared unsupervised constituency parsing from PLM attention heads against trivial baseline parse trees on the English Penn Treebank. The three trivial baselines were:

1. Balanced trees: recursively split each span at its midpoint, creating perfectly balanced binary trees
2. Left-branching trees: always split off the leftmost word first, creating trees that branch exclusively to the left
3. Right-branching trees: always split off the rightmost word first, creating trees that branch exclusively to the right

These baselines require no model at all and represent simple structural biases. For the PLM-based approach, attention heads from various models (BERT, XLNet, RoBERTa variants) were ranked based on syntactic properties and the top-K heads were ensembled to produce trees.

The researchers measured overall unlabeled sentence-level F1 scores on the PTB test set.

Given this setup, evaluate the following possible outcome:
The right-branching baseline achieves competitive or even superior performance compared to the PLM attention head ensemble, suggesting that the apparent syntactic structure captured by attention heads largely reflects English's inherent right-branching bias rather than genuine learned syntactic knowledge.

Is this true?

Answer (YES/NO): NO